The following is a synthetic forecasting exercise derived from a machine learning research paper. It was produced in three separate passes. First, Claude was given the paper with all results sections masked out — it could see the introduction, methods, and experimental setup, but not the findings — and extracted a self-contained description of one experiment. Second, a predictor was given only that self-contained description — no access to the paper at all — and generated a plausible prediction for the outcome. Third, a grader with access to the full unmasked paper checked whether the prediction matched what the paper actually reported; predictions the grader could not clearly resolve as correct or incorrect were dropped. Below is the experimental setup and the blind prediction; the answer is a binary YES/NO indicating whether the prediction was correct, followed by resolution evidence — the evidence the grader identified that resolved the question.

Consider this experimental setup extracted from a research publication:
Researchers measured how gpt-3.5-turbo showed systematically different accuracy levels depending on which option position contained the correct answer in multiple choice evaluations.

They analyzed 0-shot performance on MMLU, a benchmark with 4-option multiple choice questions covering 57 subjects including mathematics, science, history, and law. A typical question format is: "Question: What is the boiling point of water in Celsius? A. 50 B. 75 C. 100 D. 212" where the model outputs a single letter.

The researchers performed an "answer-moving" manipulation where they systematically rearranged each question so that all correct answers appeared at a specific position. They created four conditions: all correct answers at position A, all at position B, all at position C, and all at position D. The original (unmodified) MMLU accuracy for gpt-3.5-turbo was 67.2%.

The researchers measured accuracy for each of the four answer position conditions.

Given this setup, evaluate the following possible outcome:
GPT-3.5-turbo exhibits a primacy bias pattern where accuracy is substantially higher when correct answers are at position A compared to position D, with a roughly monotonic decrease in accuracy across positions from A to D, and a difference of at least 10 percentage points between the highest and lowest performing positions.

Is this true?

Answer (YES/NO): NO